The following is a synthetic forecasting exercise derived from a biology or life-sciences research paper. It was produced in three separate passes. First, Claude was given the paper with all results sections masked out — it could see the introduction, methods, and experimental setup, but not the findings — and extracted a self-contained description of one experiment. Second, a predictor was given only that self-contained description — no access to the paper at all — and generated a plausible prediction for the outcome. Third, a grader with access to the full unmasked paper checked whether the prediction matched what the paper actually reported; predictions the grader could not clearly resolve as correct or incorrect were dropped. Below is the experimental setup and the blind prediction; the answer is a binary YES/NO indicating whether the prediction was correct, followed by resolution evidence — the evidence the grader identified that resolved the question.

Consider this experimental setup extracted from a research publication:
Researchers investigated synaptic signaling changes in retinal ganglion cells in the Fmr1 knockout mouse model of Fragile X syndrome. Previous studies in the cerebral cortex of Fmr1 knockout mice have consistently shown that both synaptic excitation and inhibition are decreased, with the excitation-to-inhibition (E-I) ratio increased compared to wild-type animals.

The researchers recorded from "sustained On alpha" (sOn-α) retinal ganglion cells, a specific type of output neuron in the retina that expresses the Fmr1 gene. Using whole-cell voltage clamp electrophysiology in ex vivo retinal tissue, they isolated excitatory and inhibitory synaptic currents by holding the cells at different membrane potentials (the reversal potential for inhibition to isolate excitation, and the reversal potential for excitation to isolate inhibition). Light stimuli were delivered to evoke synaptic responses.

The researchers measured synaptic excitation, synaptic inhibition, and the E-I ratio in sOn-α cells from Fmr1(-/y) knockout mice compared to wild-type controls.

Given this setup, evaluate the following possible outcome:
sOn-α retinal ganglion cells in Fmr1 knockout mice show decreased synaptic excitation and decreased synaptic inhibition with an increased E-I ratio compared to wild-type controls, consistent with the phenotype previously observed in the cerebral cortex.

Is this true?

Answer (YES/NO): NO